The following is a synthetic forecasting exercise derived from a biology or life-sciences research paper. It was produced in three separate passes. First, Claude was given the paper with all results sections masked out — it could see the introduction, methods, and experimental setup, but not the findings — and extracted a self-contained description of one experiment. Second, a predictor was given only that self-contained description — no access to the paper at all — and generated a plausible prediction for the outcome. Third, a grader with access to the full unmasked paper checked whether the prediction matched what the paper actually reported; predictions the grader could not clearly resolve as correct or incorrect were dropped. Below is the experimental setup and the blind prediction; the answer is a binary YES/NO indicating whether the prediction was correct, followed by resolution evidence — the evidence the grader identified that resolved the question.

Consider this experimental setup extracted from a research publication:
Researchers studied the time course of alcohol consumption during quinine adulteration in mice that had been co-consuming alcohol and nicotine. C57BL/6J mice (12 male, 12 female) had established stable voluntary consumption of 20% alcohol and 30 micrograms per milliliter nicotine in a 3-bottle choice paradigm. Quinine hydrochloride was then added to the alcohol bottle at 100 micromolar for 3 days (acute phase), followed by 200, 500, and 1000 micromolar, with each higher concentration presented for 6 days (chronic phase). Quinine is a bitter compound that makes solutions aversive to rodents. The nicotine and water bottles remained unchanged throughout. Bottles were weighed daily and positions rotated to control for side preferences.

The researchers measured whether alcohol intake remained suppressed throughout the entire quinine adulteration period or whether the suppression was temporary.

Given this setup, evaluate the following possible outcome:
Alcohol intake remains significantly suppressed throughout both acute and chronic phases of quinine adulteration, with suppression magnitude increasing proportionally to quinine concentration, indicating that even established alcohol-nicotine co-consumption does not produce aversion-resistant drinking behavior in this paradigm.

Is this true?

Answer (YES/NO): NO